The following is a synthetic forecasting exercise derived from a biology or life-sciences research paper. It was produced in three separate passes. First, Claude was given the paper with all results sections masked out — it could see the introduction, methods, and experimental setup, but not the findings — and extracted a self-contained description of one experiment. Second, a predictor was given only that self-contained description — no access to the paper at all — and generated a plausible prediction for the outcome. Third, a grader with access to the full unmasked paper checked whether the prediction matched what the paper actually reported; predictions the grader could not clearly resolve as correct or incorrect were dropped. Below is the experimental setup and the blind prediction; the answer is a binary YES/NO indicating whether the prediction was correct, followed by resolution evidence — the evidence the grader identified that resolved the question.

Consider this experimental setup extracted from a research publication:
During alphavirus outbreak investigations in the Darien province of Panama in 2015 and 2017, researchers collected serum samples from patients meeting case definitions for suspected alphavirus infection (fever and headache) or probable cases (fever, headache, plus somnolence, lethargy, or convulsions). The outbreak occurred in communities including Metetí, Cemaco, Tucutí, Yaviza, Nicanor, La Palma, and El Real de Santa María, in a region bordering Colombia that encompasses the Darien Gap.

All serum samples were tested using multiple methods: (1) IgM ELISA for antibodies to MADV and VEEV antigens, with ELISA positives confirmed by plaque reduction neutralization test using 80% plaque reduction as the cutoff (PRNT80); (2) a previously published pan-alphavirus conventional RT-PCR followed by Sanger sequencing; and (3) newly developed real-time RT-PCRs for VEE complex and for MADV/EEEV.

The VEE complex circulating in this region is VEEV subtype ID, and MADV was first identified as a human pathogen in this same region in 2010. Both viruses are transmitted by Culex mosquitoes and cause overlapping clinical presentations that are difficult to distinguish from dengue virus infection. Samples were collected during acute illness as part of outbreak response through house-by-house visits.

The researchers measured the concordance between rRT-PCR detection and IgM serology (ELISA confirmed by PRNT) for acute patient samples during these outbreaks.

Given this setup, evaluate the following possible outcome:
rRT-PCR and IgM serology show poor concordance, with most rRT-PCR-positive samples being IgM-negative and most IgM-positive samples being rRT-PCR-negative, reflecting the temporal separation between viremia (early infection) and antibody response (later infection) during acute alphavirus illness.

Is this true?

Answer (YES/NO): NO